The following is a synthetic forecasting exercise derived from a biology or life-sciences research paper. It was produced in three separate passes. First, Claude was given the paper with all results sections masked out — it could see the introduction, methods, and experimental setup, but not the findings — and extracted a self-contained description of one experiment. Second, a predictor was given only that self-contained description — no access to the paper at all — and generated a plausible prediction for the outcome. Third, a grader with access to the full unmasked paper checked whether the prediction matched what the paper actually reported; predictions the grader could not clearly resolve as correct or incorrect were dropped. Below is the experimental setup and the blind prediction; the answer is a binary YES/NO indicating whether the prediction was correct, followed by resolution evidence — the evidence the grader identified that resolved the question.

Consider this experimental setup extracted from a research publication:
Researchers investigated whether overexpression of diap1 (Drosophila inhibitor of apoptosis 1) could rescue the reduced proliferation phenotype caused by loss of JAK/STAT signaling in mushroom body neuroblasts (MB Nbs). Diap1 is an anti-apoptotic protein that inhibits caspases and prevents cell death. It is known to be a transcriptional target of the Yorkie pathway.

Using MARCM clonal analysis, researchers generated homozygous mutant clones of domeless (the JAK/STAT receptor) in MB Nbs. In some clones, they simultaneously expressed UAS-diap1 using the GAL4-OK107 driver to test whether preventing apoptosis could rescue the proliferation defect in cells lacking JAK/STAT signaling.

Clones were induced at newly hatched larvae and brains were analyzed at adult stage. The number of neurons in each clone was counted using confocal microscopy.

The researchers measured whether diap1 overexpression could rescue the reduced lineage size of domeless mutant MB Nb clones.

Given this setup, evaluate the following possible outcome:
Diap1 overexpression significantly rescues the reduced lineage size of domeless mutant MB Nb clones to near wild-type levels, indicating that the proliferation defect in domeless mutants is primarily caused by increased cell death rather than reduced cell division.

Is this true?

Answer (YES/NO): NO